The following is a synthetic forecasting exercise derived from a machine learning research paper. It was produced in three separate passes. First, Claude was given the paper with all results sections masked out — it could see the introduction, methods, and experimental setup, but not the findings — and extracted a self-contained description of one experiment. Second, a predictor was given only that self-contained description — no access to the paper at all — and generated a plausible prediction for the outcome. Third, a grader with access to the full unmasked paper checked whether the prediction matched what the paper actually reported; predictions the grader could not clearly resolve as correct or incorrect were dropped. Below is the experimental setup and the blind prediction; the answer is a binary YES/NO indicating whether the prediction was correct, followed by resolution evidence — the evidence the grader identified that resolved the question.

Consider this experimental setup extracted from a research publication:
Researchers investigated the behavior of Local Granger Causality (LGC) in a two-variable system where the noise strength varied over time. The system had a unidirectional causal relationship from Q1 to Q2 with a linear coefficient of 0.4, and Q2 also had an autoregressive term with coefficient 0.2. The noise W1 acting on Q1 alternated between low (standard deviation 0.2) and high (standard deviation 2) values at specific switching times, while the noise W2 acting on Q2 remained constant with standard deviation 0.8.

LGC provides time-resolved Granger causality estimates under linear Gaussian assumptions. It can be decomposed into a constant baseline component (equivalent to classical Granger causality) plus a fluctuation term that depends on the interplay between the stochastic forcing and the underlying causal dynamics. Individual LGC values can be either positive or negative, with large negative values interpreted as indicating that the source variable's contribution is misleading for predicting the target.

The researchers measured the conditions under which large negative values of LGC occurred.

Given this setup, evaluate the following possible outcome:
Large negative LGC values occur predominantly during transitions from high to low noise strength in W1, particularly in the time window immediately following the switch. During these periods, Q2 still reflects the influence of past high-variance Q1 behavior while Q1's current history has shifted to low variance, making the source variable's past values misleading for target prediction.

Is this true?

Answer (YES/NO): NO